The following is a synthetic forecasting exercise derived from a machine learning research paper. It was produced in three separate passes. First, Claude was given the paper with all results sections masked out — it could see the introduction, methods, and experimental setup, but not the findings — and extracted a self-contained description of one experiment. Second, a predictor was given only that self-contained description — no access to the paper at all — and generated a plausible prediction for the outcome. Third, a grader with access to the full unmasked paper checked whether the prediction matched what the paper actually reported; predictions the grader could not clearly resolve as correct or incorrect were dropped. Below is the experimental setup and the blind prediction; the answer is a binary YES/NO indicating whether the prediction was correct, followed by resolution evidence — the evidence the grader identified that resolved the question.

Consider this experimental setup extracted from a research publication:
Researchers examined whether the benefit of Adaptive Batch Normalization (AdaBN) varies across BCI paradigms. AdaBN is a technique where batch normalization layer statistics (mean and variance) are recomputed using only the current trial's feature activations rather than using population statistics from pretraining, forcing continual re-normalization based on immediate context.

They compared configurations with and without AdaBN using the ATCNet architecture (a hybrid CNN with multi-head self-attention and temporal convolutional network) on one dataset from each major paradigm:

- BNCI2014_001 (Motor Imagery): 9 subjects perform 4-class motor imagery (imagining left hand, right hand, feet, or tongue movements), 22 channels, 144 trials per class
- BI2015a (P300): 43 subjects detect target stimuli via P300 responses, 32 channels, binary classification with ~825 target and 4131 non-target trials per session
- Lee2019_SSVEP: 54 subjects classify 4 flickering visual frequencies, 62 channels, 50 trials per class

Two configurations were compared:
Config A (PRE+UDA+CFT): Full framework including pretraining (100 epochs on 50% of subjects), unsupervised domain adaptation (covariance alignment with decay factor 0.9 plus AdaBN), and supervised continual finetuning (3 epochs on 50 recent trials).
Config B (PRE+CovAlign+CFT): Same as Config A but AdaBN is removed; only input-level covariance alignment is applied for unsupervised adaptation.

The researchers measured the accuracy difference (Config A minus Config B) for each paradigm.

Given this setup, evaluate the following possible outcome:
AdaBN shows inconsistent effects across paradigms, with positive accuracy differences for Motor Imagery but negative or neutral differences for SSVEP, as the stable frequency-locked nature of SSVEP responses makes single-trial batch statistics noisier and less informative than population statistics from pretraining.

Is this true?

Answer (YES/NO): NO